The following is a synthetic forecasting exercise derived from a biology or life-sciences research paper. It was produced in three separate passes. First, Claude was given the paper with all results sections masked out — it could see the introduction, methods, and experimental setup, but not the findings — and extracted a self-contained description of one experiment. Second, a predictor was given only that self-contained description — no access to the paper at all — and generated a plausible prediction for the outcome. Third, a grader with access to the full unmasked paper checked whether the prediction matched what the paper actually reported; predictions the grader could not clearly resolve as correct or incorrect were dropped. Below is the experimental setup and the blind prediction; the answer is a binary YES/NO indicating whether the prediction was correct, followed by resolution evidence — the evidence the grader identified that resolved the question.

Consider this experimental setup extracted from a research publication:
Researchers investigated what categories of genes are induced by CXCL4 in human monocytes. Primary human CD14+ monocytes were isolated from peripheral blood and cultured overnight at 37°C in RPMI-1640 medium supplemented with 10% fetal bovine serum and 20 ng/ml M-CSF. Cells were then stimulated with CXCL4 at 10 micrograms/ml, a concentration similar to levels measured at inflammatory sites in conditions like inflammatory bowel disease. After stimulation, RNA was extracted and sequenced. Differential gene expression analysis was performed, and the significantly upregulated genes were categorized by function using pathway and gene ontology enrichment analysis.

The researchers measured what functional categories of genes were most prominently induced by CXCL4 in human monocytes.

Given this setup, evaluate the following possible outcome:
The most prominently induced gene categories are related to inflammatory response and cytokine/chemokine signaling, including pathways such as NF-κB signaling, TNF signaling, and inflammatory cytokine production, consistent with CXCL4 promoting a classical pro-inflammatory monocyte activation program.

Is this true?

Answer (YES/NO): YES